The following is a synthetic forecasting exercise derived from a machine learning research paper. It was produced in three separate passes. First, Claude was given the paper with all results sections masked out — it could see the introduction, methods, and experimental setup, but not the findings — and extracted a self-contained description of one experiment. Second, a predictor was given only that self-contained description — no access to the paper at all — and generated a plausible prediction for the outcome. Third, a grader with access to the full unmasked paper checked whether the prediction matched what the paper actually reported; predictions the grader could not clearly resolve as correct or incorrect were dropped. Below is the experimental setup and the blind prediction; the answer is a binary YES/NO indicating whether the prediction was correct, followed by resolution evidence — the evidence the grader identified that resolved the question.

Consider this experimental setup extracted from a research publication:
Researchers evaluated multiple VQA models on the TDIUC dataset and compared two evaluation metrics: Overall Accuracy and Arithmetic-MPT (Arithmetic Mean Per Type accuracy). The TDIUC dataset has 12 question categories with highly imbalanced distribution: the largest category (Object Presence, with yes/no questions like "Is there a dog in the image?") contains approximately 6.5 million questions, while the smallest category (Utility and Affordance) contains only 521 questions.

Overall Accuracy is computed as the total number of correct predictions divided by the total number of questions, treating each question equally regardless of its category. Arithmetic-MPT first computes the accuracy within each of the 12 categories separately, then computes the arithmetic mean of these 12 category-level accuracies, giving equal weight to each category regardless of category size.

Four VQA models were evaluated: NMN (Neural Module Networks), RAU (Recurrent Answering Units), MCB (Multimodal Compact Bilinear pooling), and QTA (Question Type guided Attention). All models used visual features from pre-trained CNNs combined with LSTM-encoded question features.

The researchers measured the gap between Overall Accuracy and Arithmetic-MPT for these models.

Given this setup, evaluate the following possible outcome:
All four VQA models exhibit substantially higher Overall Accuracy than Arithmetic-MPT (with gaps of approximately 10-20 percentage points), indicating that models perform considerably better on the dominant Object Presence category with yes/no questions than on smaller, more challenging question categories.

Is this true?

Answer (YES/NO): YES